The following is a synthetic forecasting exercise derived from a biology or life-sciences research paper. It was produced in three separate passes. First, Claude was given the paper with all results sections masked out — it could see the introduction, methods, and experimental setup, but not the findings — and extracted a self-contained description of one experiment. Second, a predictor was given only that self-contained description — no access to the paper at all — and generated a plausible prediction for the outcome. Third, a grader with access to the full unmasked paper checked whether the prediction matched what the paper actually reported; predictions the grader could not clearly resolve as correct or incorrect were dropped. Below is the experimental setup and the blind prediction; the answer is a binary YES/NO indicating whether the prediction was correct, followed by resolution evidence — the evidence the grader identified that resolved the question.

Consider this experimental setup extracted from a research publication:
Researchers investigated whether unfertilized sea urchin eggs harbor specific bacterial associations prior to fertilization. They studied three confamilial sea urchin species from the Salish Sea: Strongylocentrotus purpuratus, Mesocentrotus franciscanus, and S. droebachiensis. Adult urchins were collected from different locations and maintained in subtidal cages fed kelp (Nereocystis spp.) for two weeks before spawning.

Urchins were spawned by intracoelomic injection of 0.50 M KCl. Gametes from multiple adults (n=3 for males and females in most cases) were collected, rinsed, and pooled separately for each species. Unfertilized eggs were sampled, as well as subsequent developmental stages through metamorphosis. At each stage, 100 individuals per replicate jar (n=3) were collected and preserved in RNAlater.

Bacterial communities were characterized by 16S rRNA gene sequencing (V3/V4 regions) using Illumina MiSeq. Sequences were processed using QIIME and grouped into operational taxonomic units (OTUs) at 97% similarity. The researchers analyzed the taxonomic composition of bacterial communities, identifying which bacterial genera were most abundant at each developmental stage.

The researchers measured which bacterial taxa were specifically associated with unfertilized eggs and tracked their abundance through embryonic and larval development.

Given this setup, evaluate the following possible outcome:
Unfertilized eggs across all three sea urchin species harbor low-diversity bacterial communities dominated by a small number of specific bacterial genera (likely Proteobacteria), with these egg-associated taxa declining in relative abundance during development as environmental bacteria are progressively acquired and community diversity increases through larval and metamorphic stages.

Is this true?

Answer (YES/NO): NO